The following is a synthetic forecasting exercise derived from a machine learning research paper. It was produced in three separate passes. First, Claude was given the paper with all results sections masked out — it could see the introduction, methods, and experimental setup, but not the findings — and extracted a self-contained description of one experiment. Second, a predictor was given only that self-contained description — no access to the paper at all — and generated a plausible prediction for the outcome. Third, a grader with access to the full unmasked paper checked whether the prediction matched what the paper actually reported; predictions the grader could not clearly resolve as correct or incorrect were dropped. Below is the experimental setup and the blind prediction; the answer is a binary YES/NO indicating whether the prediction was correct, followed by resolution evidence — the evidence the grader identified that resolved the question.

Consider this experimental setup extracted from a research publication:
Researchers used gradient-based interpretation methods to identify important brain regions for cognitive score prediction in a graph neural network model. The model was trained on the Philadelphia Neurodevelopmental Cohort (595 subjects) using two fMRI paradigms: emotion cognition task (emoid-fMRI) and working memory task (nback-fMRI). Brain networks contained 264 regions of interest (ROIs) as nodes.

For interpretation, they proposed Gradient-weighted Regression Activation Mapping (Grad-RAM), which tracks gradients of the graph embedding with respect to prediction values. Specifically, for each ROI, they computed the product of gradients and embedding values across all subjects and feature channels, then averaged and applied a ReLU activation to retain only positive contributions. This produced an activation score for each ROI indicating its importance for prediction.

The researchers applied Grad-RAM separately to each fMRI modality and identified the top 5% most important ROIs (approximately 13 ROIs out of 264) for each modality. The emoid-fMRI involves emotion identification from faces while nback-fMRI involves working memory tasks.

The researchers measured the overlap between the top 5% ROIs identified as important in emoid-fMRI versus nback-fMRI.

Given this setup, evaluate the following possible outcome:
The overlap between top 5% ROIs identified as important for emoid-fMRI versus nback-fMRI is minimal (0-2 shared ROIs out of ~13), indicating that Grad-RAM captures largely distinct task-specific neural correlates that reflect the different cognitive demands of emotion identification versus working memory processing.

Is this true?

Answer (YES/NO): NO